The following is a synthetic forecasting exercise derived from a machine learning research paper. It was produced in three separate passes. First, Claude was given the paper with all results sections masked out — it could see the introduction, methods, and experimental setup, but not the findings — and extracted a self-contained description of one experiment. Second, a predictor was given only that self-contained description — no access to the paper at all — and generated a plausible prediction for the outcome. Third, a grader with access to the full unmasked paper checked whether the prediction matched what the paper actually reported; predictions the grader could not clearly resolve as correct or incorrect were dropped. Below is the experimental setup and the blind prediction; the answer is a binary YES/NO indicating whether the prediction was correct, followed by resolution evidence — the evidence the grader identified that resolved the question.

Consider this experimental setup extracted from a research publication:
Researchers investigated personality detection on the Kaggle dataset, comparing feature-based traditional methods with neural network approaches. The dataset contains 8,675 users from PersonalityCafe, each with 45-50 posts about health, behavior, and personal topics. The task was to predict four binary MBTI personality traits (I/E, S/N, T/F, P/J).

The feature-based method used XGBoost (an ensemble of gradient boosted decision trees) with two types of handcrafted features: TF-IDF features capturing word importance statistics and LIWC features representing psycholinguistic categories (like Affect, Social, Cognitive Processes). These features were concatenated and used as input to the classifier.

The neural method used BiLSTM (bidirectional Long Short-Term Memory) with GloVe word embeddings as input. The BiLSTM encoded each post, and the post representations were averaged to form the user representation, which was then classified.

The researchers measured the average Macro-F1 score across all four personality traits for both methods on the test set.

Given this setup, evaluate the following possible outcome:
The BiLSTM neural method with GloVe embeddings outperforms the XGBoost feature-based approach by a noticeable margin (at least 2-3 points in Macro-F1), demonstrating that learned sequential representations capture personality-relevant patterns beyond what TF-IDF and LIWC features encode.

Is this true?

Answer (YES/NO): NO